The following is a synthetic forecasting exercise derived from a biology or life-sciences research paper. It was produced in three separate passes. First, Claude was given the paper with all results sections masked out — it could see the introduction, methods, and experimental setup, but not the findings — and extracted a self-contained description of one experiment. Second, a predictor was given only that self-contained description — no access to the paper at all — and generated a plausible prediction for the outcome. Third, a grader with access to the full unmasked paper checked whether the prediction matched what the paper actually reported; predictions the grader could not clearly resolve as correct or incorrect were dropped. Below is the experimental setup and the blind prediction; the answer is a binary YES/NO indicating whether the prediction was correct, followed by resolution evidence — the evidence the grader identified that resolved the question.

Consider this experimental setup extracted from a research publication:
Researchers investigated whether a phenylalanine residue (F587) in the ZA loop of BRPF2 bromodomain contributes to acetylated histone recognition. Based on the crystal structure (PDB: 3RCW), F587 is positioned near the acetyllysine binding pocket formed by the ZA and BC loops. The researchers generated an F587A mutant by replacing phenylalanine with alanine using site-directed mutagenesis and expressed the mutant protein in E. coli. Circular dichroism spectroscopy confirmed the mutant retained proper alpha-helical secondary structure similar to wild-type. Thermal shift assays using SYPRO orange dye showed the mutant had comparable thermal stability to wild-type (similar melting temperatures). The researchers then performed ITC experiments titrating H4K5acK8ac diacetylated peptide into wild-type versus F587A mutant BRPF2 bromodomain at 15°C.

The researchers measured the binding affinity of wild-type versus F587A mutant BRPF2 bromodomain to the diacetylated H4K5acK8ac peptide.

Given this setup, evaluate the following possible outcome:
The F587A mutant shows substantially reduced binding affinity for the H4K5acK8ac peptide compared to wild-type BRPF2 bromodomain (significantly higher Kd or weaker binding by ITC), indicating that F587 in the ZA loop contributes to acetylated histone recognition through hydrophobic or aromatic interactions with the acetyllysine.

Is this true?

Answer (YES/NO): NO